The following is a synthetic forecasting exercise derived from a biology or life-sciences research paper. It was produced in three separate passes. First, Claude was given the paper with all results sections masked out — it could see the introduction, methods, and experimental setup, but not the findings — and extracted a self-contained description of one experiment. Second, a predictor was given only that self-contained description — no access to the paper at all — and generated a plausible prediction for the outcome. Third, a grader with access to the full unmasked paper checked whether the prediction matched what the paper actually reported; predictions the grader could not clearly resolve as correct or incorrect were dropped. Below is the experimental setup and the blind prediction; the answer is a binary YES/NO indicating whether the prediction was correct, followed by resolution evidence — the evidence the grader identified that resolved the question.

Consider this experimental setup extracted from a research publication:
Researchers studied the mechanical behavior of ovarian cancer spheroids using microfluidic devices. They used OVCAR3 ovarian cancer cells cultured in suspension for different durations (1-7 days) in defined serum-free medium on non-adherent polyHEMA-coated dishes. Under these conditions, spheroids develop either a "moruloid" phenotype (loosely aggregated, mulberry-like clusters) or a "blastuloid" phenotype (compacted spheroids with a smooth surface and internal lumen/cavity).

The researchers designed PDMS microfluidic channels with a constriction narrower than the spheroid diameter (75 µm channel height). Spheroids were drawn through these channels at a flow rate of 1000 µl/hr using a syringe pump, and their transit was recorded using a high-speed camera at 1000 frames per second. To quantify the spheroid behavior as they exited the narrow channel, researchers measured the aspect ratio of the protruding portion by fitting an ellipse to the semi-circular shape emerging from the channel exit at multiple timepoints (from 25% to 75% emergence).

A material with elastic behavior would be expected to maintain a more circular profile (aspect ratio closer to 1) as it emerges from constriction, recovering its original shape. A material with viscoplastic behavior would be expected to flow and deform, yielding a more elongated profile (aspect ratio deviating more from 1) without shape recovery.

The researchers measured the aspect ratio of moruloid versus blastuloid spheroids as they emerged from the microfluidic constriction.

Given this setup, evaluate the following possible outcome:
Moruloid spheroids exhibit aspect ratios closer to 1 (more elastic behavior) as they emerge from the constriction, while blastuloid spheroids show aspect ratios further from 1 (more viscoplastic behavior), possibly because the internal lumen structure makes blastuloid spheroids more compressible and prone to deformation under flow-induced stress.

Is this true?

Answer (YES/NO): NO